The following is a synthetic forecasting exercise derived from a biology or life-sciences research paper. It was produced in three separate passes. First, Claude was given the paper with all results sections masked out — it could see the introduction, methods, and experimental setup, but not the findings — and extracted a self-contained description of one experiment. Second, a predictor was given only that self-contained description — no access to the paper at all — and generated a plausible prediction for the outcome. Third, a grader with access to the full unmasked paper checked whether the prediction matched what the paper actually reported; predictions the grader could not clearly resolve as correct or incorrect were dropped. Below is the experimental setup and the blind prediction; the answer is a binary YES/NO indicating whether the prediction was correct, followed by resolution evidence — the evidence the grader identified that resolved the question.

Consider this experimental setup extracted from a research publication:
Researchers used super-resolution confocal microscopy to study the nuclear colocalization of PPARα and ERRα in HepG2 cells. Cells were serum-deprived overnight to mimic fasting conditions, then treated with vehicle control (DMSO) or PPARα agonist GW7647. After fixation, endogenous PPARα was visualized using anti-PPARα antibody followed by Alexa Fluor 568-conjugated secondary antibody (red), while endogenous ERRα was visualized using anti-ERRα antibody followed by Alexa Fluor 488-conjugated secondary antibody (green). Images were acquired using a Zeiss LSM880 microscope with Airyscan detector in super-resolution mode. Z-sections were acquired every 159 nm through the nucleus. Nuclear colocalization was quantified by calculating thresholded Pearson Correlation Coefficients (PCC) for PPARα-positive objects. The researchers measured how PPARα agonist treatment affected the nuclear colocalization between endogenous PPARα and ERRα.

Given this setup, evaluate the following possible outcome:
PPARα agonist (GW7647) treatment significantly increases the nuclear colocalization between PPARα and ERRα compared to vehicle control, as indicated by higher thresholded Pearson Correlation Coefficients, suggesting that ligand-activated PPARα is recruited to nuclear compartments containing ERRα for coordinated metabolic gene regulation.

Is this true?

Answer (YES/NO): YES